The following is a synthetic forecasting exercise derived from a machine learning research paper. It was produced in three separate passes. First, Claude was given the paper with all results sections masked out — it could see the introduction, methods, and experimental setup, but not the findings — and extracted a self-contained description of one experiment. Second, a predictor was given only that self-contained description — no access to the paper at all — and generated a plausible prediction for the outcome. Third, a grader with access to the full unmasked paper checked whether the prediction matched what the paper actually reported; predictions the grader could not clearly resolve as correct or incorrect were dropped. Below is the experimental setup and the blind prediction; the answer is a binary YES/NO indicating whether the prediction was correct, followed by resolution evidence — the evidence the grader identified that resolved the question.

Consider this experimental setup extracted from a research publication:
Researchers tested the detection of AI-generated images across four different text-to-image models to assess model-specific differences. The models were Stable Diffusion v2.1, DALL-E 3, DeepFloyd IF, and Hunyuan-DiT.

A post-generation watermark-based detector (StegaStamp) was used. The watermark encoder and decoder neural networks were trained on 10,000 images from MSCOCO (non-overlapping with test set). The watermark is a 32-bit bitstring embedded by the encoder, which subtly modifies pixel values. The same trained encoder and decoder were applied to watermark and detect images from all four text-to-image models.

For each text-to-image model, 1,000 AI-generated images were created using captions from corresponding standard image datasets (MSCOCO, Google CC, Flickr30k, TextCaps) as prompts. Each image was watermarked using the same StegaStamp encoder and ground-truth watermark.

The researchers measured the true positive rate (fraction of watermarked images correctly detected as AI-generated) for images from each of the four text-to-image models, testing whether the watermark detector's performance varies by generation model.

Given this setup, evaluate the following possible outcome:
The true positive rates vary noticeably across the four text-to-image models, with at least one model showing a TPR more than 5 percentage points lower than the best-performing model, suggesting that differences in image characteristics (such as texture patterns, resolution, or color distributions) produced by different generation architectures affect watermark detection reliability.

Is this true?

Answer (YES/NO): NO